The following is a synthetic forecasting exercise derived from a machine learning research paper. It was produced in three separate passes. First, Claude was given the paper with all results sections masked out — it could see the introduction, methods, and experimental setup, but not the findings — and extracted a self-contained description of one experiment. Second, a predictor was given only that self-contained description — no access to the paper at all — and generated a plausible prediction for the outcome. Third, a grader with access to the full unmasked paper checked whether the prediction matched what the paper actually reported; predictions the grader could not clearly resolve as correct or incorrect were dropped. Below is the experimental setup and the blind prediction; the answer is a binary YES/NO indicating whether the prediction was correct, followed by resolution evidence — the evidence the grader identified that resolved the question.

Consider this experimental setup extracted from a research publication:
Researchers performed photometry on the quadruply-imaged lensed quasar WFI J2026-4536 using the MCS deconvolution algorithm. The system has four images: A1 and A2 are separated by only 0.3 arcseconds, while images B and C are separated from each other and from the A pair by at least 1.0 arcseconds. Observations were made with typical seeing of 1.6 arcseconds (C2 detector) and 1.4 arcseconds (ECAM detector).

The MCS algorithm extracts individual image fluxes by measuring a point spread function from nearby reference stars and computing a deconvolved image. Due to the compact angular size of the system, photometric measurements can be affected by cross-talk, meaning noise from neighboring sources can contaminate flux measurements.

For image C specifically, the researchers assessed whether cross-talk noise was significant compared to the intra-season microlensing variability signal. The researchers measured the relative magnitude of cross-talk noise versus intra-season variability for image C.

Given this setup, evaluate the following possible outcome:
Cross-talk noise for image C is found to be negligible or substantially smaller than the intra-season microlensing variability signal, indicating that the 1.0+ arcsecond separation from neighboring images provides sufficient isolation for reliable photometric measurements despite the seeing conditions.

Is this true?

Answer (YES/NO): NO